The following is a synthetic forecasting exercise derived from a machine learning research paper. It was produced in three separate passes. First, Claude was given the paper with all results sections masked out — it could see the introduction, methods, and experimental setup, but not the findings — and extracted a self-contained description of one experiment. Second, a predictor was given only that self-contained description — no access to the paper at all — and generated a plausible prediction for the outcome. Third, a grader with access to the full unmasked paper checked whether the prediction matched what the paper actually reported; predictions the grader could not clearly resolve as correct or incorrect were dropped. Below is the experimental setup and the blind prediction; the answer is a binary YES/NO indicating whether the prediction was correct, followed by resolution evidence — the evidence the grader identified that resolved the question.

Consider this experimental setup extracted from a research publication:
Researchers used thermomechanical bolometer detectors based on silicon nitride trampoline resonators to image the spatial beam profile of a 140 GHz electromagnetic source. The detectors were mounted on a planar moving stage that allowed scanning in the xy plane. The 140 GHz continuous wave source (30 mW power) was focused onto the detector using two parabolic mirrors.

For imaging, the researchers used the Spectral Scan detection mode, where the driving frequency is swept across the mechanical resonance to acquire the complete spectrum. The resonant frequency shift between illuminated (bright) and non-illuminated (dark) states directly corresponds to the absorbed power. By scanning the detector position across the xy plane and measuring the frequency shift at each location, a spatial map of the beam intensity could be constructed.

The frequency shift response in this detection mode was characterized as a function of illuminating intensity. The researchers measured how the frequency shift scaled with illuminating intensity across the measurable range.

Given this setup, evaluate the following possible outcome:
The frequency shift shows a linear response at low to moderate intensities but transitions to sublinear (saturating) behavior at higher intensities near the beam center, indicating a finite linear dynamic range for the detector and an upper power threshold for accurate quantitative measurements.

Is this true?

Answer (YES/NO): NO